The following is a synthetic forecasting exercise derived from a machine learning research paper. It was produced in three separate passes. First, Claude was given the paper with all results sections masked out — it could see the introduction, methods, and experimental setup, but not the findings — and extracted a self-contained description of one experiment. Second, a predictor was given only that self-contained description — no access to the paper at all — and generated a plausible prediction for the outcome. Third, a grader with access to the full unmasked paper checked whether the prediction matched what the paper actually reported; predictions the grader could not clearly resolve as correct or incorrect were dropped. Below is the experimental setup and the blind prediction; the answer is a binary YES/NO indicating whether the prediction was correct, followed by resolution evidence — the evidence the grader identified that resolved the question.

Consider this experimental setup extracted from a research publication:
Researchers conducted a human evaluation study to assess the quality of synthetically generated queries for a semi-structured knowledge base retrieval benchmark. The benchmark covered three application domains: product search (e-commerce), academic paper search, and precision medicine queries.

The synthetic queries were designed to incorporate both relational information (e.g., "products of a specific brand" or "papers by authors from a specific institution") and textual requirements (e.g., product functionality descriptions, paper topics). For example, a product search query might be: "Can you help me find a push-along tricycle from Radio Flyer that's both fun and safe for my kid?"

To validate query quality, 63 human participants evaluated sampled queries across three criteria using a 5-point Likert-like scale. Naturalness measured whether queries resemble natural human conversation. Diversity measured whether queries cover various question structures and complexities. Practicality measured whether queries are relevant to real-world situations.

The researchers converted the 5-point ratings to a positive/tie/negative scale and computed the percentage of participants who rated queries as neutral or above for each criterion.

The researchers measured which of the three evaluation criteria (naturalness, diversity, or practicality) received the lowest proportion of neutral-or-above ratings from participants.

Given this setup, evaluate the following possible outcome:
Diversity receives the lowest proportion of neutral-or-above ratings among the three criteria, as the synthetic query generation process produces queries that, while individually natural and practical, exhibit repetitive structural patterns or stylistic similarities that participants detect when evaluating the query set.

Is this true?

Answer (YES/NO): YES